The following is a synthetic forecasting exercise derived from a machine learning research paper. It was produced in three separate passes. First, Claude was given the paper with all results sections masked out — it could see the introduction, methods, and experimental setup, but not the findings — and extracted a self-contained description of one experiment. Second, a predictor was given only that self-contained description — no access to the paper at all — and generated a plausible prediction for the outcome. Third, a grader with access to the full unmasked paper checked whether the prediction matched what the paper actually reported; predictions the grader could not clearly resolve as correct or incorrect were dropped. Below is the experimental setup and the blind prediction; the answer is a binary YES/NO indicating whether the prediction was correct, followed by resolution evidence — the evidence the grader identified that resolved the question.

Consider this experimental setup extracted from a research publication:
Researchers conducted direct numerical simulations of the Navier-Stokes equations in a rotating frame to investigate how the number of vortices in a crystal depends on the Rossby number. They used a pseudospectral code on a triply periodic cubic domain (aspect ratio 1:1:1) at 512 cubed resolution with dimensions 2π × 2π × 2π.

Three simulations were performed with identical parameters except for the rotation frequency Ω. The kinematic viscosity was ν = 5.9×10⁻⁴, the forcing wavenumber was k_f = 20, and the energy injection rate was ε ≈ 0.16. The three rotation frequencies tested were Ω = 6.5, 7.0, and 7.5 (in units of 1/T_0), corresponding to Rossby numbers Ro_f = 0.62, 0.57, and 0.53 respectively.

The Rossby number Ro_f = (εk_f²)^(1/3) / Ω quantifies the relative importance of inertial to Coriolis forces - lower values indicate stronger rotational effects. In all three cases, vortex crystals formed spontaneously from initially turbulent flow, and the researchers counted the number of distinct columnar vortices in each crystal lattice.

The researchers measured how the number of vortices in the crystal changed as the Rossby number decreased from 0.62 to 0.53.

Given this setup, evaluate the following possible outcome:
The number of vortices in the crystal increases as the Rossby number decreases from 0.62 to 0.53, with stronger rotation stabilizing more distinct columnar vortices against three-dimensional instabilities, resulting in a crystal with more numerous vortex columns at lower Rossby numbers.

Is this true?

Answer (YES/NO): YES